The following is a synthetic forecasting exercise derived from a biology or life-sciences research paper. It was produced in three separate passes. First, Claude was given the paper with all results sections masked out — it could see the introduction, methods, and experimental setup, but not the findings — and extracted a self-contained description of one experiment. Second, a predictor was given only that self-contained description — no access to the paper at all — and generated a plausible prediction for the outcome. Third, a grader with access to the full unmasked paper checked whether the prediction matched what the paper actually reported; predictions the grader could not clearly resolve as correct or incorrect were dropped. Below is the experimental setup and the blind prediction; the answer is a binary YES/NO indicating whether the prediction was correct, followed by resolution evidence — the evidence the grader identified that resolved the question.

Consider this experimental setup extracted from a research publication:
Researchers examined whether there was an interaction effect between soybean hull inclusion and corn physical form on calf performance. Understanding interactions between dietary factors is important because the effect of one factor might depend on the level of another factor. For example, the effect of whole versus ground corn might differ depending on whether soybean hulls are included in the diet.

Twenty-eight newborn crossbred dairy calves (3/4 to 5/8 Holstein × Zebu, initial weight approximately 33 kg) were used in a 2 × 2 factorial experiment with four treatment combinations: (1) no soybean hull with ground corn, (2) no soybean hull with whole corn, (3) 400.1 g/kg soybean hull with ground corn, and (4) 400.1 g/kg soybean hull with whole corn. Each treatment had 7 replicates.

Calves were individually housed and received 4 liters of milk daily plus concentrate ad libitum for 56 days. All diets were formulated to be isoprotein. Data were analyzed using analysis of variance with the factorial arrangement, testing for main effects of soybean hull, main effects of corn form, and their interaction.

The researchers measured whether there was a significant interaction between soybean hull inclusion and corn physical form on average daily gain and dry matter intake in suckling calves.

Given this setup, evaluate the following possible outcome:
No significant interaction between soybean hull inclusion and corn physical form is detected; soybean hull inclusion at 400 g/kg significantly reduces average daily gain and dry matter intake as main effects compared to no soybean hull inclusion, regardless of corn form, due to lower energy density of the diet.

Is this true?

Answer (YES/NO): NO